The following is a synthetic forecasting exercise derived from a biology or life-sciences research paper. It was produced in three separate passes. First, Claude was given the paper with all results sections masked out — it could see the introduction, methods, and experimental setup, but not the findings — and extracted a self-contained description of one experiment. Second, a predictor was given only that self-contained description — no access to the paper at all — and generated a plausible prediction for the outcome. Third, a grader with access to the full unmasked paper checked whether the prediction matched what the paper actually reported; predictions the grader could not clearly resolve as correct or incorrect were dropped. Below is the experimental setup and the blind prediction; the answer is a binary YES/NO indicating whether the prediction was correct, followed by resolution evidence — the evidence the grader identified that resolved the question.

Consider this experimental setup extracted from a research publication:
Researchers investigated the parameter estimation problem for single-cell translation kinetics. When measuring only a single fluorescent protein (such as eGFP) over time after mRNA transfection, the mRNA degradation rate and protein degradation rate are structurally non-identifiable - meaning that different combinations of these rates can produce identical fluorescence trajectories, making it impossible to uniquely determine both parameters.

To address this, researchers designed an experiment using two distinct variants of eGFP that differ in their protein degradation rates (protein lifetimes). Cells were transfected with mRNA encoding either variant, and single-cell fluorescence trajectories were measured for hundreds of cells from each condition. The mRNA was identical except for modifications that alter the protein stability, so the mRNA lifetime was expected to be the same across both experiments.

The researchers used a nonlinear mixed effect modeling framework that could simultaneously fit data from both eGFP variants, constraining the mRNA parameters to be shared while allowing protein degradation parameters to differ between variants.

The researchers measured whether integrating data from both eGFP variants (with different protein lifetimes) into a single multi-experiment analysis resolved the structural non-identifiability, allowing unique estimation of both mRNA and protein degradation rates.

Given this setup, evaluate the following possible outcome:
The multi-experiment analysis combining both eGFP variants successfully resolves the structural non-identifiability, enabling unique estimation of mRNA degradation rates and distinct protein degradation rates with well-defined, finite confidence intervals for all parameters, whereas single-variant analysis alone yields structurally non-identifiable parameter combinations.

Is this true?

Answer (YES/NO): YES